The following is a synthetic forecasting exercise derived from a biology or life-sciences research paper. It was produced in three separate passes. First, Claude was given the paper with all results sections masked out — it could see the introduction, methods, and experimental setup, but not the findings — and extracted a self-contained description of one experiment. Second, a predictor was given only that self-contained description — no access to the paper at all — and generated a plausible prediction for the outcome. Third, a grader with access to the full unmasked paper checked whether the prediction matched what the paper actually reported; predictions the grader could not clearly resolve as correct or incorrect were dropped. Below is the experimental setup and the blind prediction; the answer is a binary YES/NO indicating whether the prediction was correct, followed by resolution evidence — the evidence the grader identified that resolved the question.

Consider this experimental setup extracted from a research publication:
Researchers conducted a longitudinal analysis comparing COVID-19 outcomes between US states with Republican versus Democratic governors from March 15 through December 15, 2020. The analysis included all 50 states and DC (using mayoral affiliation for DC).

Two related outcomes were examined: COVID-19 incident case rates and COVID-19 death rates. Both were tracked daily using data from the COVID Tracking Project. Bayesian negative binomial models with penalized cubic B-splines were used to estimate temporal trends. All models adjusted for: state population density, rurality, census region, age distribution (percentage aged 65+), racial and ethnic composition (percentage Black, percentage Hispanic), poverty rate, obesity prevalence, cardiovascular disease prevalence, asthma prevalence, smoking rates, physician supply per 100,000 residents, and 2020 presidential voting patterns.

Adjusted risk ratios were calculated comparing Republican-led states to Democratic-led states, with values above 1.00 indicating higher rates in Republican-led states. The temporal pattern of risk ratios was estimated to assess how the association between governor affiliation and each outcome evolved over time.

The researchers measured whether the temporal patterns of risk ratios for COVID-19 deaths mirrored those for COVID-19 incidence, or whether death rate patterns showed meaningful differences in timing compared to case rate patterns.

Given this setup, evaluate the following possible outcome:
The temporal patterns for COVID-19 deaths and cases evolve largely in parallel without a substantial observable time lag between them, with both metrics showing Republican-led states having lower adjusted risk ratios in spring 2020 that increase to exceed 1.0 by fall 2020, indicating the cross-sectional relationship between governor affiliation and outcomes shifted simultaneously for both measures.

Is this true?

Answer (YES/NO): NO